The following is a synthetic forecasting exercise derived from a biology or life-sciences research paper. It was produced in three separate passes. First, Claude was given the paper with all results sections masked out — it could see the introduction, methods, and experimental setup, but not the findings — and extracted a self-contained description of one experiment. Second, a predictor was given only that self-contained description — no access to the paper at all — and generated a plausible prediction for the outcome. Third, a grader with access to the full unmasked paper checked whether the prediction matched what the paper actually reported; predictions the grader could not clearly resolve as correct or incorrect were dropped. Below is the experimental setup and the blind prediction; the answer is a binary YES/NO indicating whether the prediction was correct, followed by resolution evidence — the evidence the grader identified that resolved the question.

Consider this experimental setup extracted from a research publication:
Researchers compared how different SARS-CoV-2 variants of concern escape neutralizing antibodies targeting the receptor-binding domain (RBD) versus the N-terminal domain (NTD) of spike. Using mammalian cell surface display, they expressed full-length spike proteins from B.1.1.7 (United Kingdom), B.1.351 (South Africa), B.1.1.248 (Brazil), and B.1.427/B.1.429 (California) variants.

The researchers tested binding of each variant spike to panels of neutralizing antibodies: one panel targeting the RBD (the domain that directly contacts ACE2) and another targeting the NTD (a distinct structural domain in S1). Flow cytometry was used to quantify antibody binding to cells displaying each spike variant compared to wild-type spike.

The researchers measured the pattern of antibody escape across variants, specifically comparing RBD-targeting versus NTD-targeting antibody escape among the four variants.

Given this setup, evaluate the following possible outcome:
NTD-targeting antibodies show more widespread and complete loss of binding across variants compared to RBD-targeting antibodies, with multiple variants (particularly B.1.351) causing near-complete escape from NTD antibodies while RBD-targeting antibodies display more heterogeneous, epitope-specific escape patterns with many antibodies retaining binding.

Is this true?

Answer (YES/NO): NO